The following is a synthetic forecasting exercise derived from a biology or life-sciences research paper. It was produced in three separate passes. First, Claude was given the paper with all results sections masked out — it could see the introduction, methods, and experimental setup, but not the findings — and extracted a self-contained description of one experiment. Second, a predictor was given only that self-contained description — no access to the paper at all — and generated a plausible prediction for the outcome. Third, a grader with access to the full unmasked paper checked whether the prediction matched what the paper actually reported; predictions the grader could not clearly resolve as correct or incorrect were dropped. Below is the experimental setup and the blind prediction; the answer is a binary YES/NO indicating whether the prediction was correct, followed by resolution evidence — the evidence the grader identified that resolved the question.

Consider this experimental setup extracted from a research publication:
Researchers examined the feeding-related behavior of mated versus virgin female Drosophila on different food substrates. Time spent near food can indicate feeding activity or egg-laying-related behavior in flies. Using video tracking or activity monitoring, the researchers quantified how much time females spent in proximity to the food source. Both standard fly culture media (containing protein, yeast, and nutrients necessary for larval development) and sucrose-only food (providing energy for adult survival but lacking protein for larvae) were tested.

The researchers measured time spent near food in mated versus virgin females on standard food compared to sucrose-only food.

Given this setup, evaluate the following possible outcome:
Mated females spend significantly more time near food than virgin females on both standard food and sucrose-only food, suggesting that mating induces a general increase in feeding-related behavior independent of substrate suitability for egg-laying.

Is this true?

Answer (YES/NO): NO